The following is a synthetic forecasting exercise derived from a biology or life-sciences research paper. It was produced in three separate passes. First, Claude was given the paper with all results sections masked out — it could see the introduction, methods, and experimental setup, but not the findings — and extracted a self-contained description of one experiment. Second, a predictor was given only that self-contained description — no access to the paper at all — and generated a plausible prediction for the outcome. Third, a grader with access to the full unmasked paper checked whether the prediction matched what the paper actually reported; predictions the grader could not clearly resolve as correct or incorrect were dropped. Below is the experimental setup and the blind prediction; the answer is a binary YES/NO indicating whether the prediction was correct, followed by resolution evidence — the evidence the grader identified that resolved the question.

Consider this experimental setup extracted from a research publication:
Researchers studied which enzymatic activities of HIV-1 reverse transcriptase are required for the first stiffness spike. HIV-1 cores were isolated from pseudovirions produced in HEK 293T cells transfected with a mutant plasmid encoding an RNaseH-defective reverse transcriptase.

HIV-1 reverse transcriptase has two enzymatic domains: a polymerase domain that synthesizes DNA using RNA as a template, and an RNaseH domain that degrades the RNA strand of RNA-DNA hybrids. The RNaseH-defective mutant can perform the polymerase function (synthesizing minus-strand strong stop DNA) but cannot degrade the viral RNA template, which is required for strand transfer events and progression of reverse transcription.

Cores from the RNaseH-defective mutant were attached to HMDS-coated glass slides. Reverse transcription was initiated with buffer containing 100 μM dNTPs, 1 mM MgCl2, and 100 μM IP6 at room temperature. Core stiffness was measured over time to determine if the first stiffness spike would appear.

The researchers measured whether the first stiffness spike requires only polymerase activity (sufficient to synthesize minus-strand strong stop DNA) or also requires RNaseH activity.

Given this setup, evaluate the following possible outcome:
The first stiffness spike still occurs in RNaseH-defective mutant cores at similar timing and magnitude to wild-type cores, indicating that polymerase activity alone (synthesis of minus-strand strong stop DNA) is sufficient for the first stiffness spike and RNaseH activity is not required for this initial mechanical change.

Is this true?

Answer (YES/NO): YES